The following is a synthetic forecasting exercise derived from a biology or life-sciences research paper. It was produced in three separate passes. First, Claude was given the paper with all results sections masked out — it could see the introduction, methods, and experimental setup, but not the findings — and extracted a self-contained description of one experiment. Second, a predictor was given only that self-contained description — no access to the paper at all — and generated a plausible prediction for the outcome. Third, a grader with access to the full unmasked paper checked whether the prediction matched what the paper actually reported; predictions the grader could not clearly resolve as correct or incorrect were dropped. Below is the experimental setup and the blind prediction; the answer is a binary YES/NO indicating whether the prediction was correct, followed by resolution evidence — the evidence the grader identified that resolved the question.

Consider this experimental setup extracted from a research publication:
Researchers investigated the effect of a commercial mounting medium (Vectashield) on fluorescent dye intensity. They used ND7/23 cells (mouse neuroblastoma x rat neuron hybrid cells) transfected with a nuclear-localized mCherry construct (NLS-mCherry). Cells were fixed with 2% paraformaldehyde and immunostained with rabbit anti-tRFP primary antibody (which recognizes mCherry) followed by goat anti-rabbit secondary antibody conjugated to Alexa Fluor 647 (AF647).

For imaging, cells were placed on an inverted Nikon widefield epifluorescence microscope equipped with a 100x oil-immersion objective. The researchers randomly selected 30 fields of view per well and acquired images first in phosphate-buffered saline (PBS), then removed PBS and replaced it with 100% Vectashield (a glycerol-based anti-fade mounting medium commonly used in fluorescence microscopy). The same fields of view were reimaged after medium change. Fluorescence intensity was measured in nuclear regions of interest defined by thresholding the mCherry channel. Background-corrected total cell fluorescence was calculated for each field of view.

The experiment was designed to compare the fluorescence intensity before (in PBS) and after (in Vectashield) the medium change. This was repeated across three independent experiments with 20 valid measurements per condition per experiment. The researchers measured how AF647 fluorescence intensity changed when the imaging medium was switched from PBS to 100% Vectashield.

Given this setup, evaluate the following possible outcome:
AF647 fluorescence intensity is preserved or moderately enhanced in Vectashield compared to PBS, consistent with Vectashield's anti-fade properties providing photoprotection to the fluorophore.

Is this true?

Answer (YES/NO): NO